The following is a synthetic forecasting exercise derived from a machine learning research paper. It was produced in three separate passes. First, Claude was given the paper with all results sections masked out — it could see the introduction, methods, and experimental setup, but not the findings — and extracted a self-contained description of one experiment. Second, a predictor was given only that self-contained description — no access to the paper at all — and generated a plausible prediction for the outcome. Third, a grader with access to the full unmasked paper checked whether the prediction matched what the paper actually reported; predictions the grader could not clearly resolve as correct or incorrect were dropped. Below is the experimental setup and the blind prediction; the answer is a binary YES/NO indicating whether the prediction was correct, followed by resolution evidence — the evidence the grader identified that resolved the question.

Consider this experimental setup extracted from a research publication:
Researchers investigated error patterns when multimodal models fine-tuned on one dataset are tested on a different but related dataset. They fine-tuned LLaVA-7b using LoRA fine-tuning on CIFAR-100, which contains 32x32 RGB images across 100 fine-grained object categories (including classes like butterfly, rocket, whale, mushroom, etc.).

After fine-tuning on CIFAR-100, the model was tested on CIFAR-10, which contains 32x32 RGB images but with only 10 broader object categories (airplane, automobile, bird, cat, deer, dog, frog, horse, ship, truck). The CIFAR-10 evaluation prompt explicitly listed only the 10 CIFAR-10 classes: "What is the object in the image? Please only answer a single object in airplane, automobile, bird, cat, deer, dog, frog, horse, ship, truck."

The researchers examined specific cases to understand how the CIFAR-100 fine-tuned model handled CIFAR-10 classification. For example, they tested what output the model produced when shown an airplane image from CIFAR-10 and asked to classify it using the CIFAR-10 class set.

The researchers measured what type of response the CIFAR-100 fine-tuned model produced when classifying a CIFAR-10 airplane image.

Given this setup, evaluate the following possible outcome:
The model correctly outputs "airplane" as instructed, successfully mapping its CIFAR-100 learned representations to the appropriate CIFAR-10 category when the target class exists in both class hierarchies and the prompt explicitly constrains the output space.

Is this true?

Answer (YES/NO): NO